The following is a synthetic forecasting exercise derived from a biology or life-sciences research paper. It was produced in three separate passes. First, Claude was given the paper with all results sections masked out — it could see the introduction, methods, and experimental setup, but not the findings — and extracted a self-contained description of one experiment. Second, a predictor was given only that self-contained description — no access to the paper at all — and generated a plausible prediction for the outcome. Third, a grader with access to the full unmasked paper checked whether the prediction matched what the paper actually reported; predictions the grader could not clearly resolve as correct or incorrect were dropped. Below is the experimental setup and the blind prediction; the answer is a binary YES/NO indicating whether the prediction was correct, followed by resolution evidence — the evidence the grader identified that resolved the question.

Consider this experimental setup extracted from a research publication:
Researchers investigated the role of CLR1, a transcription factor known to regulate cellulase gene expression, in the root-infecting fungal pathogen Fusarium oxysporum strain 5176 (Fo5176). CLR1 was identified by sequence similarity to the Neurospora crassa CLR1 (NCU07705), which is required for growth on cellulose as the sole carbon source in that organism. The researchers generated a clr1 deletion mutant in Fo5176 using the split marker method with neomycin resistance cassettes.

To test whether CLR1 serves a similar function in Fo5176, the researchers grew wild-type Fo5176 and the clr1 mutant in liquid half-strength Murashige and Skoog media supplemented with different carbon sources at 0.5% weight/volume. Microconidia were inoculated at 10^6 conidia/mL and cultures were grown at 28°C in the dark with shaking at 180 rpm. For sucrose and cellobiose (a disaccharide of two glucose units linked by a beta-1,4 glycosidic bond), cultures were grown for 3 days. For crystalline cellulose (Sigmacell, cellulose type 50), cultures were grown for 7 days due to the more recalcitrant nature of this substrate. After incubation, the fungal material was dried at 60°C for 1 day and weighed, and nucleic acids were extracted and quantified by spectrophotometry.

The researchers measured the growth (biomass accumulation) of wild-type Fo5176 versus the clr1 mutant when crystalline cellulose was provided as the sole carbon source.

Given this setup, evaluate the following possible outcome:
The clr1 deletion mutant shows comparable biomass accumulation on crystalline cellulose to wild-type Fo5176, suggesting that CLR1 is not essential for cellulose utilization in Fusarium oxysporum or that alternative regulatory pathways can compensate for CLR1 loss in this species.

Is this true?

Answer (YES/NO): NO